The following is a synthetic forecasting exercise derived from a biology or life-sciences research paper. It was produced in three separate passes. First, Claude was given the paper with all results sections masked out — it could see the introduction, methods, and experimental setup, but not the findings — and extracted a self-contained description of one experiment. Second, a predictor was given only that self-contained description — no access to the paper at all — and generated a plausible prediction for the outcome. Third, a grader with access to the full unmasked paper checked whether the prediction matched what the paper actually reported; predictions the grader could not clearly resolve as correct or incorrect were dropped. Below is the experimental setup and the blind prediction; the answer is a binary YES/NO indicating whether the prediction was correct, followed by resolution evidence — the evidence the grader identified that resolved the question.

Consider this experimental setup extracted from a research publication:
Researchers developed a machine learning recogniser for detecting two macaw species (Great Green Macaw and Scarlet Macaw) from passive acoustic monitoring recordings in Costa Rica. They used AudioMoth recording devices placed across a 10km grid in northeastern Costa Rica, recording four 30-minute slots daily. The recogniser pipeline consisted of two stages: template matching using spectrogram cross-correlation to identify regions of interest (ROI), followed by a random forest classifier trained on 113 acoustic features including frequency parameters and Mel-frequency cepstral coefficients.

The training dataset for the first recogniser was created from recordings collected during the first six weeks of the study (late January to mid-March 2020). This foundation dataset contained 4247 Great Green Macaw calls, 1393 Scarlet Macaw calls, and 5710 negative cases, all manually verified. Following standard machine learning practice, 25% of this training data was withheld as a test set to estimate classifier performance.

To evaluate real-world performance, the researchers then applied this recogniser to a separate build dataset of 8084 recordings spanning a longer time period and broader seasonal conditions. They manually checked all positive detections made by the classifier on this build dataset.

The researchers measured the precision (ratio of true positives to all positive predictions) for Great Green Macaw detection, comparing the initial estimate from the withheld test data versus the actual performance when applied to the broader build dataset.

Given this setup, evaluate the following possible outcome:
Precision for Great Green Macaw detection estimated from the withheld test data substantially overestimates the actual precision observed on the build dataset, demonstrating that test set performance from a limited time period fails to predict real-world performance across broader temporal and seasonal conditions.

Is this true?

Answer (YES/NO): YES